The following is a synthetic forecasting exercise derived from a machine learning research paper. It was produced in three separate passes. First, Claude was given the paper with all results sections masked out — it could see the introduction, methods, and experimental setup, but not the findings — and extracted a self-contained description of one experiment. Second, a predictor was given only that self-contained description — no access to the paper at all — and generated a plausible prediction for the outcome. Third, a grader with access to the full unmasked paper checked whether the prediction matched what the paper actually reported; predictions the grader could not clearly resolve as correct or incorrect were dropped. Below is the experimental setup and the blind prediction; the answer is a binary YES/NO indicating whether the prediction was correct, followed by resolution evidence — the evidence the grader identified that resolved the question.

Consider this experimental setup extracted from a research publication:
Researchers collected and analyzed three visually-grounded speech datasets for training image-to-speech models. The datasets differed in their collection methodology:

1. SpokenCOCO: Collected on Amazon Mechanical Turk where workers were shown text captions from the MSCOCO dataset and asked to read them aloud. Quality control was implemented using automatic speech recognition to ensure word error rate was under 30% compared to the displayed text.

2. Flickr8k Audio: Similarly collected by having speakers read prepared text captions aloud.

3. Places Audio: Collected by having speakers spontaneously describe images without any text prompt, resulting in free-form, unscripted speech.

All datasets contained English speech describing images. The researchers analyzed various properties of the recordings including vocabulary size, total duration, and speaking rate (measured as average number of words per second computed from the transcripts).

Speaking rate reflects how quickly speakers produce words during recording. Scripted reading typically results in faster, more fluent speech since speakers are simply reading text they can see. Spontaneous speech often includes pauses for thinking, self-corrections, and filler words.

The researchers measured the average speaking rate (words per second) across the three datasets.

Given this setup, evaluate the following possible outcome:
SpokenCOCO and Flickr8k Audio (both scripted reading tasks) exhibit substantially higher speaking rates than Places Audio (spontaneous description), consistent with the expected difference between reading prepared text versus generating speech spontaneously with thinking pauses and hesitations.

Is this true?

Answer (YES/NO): NO